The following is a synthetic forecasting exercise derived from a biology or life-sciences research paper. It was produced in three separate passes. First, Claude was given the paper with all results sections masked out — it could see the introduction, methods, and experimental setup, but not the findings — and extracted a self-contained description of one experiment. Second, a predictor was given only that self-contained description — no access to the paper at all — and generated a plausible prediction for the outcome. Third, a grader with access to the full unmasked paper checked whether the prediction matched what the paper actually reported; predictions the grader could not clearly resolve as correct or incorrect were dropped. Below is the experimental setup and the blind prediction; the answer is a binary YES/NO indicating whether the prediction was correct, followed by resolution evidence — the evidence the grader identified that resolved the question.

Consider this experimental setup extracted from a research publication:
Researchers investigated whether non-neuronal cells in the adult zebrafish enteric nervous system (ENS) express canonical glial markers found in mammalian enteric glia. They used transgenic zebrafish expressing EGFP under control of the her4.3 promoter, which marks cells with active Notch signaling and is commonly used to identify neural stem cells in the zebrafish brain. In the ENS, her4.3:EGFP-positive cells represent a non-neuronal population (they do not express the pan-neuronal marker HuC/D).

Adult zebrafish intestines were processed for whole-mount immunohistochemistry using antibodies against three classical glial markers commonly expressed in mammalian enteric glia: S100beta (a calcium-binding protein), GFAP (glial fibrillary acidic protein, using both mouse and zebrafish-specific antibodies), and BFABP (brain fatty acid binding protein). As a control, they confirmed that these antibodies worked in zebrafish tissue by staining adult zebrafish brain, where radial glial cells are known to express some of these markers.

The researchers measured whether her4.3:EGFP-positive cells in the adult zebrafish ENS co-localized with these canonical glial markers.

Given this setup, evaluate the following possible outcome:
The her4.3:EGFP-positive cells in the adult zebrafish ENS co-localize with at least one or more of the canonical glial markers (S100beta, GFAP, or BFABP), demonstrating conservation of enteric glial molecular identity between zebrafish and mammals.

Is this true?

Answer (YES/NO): NO